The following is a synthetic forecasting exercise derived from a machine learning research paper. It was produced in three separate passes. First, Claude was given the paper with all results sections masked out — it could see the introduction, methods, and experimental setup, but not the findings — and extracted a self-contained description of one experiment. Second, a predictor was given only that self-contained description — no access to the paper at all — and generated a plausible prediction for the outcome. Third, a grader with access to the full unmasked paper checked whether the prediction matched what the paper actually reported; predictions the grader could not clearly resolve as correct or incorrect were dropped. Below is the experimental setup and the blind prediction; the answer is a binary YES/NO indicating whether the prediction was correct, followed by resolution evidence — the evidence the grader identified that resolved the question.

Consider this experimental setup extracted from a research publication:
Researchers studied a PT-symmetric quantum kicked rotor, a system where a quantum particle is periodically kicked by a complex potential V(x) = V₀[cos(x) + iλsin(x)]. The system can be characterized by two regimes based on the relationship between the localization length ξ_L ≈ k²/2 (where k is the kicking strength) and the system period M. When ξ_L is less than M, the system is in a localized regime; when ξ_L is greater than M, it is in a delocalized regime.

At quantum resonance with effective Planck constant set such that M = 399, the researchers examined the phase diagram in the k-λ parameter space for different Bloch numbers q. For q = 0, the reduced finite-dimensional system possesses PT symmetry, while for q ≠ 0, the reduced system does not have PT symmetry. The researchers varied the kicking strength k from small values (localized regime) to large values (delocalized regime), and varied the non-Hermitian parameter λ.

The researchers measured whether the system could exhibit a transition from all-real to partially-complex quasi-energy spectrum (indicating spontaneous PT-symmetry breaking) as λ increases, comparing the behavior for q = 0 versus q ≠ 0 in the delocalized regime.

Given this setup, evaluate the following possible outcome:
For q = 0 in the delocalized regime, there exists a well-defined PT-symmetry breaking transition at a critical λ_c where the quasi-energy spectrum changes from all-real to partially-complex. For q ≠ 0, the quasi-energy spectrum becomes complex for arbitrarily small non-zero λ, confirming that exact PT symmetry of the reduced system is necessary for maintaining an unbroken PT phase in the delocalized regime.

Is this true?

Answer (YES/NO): YES